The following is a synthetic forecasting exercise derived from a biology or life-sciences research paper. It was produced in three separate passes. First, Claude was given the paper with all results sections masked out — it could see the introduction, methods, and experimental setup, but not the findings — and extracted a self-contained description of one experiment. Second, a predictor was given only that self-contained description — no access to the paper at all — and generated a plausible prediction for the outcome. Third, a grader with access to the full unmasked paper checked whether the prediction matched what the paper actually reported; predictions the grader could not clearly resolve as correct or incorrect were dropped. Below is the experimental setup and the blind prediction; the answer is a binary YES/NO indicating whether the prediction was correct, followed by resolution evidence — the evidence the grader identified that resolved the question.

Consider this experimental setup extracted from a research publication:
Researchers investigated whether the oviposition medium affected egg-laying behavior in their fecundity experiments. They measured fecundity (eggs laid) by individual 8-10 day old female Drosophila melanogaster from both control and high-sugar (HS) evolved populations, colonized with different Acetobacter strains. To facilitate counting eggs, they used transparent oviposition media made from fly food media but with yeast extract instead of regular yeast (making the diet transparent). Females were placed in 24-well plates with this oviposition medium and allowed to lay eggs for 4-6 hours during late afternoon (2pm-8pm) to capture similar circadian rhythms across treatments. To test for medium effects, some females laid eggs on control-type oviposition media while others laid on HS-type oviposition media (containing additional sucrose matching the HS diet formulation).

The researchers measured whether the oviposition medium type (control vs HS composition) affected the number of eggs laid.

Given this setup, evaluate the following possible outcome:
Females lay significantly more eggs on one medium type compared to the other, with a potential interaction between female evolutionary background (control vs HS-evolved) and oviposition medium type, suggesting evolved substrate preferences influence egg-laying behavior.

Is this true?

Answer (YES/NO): NO